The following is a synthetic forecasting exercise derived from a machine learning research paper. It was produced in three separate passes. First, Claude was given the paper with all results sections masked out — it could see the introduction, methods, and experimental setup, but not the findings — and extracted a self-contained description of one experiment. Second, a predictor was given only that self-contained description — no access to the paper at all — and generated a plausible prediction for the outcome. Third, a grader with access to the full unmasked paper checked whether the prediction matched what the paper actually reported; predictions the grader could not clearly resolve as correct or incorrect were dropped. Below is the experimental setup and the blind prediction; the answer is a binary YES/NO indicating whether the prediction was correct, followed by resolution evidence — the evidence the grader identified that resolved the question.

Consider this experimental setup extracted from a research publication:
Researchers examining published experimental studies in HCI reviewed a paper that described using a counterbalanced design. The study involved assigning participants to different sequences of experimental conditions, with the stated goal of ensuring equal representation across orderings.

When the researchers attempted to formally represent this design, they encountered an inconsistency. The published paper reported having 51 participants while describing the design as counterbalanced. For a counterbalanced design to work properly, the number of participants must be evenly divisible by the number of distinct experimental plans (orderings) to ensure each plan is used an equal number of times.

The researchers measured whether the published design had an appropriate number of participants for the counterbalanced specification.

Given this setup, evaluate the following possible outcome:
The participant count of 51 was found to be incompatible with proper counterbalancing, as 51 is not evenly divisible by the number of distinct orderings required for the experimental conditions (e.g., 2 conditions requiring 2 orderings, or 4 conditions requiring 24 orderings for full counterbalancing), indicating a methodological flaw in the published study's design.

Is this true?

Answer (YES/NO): YES